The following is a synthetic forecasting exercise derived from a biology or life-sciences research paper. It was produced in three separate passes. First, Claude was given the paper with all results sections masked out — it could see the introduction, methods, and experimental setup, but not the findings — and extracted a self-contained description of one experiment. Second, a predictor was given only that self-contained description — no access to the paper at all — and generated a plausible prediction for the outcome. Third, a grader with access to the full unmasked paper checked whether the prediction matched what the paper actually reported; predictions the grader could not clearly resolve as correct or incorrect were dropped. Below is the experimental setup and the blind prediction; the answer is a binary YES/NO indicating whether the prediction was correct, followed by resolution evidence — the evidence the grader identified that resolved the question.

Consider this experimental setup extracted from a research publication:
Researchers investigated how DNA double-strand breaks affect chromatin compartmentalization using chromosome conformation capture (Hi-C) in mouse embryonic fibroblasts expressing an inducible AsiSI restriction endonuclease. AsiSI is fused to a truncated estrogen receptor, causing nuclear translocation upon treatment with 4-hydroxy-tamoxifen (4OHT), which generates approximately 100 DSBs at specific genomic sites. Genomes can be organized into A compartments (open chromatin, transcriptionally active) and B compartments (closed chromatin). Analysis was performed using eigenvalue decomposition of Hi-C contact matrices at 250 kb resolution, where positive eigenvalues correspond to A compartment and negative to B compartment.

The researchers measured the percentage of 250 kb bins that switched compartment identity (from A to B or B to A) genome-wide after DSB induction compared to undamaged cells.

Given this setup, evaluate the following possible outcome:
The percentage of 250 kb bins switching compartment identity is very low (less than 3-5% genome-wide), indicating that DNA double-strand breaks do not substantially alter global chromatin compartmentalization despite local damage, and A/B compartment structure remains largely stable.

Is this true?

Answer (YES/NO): NO